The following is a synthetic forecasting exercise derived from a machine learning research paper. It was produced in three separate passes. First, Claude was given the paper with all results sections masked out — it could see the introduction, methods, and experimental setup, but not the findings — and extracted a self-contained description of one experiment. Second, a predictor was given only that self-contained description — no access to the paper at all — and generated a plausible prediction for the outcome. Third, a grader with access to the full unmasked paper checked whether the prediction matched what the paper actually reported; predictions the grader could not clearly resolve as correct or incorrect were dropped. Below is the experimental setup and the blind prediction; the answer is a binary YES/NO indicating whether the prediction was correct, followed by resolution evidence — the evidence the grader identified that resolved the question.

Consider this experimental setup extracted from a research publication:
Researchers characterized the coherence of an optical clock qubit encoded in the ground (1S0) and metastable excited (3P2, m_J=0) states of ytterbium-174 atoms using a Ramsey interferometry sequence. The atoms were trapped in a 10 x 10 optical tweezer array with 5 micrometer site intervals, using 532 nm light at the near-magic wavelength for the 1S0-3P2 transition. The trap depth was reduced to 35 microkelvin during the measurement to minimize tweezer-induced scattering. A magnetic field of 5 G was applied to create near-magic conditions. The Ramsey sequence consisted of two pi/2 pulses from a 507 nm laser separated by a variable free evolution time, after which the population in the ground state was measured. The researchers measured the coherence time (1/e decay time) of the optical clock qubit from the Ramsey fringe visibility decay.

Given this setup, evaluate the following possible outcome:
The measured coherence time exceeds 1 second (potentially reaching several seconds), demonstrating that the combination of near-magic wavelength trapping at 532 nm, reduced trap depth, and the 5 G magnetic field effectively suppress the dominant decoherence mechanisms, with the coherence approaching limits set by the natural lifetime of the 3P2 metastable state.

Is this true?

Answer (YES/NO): NO